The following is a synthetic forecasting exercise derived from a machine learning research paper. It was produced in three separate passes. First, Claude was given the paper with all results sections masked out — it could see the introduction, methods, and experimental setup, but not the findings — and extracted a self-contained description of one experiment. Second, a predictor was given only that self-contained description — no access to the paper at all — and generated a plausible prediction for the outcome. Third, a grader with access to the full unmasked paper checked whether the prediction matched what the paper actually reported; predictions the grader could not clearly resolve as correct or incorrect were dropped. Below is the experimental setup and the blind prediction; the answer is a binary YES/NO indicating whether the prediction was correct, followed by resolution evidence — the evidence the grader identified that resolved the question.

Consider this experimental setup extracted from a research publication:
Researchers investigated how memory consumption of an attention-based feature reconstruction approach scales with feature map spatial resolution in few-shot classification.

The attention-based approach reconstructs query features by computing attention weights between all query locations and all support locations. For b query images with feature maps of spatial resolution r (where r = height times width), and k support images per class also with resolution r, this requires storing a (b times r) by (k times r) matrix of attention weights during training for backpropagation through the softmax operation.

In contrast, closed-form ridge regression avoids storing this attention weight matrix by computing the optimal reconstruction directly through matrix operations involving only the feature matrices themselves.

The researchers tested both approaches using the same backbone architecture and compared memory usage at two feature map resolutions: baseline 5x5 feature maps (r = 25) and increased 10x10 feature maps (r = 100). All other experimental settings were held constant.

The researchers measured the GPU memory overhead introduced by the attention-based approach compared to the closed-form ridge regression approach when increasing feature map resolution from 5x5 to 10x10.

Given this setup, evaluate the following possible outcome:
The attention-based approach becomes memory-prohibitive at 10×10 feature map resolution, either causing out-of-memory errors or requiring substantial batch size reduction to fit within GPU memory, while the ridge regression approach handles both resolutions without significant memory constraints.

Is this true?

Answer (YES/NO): NO